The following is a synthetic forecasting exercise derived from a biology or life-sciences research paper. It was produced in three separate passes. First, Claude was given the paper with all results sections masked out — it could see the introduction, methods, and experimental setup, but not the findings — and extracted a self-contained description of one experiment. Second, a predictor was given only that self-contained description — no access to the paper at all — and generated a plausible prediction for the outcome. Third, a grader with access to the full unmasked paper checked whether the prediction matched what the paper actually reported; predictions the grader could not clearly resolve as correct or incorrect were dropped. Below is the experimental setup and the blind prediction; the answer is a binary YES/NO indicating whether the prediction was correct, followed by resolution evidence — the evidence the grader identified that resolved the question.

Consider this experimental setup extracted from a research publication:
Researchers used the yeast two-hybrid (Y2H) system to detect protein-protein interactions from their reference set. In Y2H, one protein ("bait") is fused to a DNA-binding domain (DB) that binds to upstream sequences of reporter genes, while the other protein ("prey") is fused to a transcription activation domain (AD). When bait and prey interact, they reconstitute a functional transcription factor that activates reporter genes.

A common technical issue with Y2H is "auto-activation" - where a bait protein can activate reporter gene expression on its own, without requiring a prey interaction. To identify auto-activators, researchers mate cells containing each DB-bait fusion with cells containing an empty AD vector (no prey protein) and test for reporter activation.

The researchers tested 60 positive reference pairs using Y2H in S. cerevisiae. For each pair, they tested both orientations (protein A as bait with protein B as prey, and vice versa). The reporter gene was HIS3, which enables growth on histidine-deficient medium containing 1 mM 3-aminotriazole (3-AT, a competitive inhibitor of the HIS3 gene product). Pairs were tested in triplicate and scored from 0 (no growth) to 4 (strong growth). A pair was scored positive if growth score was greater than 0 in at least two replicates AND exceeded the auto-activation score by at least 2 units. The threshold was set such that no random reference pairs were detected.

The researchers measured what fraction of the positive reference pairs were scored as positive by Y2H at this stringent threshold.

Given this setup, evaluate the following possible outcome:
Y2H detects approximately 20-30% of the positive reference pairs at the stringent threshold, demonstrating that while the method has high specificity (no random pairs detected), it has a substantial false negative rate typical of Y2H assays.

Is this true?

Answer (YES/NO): YES